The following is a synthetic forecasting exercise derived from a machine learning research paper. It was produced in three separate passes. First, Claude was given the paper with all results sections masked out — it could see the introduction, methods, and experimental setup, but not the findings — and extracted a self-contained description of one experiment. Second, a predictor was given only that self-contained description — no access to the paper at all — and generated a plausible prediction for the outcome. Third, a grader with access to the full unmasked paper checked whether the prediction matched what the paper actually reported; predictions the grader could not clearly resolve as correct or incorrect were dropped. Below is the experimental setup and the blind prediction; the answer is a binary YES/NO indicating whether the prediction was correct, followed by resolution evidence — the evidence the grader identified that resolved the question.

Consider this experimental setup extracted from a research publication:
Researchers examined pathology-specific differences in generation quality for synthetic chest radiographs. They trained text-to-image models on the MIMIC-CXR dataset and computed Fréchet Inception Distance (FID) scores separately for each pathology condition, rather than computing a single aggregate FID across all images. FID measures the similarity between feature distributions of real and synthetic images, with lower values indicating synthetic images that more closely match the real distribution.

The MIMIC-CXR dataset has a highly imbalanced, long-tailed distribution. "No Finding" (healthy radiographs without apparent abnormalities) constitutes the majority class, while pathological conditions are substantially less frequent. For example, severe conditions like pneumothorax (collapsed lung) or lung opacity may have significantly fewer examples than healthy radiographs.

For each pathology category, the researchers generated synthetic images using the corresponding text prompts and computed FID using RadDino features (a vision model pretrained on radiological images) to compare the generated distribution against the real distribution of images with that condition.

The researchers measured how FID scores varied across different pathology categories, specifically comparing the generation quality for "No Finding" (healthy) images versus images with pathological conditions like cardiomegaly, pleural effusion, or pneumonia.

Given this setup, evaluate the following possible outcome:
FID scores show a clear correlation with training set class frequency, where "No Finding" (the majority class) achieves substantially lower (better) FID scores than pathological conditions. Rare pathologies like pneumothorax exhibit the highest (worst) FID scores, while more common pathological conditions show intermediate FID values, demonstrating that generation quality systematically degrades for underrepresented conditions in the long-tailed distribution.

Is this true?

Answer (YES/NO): YES